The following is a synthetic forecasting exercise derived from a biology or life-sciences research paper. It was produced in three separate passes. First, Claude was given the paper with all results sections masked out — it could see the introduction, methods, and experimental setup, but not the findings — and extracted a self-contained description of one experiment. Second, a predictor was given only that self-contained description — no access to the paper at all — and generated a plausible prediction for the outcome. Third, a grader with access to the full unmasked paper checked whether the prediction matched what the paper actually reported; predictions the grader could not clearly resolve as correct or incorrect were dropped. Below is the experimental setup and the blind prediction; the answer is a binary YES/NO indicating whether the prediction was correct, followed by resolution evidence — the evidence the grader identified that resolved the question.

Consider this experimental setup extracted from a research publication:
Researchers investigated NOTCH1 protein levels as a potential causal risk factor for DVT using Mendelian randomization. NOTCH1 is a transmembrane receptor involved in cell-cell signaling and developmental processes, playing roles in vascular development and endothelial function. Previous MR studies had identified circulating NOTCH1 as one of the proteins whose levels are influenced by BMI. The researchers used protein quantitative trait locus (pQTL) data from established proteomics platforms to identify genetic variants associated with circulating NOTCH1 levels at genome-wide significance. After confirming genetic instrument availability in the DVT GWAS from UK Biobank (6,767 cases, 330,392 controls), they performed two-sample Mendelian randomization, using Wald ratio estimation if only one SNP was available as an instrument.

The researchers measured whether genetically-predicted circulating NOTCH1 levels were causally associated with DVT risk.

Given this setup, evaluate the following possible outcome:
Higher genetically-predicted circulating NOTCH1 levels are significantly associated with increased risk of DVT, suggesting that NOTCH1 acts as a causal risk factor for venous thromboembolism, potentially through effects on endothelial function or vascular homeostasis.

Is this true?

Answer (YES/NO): YES